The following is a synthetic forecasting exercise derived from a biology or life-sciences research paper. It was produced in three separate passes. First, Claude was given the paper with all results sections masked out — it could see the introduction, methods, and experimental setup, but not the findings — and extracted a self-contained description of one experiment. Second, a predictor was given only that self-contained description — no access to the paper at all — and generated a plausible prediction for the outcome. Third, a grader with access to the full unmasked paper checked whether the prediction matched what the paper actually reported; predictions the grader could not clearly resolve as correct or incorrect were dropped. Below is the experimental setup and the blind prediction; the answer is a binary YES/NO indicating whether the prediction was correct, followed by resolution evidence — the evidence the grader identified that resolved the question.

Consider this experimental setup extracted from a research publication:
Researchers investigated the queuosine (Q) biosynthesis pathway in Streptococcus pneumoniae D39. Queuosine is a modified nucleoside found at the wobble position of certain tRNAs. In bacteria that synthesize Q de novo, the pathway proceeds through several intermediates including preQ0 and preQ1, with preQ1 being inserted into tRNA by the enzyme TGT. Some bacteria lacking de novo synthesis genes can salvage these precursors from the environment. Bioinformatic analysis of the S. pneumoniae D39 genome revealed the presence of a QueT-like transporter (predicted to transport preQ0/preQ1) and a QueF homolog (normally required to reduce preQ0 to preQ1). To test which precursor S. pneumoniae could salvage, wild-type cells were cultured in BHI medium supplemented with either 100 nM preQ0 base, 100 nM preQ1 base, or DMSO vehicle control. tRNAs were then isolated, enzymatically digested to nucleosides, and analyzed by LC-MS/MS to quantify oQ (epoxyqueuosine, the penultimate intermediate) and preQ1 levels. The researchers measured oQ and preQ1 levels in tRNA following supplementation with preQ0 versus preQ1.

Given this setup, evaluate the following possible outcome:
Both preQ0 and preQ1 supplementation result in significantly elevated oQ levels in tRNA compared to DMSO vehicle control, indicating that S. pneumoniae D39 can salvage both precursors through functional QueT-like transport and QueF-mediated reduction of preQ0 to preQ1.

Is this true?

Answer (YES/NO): NO